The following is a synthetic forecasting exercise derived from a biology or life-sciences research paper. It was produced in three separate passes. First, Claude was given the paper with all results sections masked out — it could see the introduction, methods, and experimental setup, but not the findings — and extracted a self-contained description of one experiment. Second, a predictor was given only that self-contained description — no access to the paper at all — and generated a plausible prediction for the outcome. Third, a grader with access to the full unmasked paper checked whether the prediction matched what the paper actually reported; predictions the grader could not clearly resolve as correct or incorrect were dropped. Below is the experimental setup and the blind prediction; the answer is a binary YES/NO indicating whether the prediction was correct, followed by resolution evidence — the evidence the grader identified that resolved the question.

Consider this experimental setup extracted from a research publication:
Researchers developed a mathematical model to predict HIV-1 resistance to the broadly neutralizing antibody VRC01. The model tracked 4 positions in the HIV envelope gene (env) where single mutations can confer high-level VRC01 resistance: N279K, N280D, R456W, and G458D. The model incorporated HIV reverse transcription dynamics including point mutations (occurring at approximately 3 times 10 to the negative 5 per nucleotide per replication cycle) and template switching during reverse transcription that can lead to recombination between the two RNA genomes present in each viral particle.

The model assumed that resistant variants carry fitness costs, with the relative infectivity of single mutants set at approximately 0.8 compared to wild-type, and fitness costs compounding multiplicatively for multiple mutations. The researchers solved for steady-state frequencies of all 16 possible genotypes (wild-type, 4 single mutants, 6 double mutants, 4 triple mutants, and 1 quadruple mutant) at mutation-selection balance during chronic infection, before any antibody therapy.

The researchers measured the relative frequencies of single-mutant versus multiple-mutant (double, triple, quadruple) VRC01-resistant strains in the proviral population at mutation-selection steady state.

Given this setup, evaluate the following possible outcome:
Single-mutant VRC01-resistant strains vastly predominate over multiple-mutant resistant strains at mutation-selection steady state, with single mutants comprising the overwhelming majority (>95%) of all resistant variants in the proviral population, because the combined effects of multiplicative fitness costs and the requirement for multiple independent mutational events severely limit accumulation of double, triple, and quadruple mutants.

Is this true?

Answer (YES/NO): YES